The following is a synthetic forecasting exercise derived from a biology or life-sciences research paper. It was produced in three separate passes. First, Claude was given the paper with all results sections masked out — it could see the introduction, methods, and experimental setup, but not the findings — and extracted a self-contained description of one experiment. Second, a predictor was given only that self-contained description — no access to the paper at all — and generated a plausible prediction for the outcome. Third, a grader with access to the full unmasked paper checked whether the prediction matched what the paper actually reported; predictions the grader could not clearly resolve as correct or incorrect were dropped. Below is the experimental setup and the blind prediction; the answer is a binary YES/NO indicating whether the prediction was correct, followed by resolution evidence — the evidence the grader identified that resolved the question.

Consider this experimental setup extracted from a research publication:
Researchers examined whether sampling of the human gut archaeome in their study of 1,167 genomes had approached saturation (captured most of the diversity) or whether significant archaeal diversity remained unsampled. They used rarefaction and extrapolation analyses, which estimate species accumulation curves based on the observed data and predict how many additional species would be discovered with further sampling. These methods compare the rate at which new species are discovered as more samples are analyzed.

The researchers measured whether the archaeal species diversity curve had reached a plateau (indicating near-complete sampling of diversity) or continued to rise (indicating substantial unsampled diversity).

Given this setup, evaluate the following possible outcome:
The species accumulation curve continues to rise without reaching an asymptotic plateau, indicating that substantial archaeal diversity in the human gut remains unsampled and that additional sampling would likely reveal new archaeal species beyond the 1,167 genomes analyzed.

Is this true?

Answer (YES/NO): YES